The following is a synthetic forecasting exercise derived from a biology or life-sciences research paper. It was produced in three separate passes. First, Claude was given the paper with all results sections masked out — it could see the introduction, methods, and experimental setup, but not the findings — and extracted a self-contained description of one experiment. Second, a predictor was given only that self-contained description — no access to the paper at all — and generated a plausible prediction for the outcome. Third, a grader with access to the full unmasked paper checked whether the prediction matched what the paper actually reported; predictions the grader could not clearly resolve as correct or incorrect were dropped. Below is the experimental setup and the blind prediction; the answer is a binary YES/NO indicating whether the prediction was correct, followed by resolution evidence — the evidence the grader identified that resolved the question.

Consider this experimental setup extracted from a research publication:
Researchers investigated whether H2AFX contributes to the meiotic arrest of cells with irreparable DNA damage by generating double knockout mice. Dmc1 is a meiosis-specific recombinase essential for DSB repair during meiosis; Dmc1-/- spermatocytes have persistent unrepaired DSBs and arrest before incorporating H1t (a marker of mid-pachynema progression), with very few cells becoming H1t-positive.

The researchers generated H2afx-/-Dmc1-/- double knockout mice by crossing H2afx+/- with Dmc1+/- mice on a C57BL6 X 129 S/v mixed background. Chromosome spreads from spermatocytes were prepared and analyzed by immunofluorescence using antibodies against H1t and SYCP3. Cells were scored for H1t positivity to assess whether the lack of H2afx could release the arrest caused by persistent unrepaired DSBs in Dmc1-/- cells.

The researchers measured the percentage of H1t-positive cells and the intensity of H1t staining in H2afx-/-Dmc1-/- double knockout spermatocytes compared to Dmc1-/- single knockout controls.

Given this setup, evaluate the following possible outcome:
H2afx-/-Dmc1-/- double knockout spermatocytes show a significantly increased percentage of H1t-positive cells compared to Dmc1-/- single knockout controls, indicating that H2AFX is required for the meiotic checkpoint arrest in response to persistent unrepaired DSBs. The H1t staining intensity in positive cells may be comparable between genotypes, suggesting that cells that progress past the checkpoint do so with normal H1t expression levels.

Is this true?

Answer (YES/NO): NO